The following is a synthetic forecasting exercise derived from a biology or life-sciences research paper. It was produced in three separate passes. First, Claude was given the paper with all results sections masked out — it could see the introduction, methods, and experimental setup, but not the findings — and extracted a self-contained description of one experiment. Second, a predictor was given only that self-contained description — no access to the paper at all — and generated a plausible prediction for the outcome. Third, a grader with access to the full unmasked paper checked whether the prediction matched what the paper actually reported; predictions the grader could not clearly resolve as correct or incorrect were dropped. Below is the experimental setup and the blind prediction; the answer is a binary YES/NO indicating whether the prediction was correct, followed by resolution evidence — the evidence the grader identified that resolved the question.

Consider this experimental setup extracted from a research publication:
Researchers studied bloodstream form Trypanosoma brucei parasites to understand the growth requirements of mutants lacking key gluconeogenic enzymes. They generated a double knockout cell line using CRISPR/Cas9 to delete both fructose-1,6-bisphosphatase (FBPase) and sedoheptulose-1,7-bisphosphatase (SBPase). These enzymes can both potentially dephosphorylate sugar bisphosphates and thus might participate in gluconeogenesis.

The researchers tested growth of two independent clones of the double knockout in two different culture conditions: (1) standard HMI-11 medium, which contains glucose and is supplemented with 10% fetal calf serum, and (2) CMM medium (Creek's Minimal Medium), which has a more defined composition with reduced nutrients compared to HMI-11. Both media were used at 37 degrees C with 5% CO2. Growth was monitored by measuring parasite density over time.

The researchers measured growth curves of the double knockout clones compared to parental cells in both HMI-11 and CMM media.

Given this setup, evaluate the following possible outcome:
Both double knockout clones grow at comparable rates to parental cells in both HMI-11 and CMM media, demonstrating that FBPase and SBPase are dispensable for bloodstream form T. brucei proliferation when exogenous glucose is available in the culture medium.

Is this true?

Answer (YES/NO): NO